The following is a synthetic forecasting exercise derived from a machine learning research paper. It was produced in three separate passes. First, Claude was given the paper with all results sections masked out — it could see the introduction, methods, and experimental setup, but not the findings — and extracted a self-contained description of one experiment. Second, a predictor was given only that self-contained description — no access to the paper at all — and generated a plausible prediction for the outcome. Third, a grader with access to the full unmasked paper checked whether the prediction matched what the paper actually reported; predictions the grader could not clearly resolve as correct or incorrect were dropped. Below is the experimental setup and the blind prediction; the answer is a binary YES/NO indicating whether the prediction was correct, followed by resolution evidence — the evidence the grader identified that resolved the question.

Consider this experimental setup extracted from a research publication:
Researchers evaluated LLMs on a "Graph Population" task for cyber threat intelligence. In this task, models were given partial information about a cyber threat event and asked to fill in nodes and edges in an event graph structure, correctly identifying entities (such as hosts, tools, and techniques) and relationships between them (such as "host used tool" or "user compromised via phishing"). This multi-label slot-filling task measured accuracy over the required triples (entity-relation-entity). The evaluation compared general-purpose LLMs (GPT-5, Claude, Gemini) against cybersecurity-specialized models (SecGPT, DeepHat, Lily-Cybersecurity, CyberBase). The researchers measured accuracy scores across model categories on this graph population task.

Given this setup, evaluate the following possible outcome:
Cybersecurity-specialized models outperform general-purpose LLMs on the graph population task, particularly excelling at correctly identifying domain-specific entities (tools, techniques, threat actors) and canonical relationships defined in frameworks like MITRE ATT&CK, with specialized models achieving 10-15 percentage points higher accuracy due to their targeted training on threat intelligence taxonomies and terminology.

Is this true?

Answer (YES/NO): NO